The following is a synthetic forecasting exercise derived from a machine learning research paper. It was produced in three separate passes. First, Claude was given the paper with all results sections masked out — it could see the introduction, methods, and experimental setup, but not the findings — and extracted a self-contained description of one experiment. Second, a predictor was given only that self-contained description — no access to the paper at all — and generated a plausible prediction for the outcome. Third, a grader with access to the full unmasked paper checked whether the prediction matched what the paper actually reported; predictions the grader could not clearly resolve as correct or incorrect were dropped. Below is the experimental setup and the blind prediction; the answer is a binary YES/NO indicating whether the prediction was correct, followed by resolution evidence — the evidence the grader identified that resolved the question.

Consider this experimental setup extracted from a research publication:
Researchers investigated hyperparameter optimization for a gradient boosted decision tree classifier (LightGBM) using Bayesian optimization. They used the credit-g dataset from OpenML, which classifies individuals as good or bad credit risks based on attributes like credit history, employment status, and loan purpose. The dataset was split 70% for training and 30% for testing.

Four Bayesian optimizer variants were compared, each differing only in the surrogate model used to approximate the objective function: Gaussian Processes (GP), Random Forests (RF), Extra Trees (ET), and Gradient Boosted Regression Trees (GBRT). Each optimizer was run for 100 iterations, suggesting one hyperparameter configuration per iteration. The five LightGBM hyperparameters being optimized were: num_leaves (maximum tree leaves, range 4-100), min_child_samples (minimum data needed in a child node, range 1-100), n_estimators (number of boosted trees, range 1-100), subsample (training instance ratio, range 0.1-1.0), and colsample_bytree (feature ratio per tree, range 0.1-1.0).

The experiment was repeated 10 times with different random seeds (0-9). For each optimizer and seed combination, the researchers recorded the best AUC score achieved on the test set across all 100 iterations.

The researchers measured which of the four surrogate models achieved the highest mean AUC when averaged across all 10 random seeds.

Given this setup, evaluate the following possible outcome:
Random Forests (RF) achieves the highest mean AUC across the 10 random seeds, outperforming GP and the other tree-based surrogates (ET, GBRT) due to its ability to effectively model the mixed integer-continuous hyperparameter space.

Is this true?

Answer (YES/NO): NO